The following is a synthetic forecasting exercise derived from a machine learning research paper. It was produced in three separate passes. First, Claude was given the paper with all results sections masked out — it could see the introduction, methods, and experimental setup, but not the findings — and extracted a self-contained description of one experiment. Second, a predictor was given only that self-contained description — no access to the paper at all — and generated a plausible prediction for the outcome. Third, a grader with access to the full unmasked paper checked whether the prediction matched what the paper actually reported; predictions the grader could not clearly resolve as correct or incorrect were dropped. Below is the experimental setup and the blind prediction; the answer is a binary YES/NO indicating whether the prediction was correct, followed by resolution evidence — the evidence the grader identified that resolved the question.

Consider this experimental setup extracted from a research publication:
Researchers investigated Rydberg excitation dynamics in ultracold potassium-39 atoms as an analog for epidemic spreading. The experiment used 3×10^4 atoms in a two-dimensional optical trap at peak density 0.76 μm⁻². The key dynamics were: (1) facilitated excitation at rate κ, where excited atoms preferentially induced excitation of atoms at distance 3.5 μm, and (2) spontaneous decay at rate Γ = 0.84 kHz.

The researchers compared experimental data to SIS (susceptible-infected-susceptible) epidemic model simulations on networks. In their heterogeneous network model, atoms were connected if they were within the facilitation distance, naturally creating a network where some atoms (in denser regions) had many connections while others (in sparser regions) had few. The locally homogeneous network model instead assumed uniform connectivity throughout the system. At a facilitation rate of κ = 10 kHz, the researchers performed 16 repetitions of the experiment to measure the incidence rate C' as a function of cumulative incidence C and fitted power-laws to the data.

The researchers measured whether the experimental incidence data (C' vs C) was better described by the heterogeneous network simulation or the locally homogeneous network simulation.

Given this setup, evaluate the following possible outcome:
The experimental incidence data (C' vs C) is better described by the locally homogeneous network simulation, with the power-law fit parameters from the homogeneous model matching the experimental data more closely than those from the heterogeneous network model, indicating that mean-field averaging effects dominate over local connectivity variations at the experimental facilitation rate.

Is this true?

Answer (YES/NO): NO